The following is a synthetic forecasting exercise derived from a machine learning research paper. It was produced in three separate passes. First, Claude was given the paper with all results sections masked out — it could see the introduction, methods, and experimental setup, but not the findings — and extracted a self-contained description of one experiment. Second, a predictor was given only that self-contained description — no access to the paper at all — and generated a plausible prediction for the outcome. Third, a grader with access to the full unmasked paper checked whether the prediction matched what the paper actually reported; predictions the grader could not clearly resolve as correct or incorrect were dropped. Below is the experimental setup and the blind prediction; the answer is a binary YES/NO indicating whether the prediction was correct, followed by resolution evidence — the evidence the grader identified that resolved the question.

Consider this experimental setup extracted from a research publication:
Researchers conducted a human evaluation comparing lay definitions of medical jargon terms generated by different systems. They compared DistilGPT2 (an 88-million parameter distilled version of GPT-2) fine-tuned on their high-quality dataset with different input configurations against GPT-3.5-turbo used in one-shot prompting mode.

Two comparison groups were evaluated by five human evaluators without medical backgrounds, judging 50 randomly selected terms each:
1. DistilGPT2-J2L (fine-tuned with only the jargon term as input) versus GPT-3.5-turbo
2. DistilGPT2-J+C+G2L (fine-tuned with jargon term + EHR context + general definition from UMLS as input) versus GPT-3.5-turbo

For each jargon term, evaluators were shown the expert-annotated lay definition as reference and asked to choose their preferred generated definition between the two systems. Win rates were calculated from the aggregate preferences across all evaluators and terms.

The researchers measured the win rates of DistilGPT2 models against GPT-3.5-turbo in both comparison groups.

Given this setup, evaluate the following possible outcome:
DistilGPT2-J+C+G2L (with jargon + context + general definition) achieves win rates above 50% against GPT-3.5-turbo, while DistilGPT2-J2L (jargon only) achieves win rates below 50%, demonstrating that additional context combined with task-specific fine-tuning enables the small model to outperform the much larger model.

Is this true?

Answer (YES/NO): NO